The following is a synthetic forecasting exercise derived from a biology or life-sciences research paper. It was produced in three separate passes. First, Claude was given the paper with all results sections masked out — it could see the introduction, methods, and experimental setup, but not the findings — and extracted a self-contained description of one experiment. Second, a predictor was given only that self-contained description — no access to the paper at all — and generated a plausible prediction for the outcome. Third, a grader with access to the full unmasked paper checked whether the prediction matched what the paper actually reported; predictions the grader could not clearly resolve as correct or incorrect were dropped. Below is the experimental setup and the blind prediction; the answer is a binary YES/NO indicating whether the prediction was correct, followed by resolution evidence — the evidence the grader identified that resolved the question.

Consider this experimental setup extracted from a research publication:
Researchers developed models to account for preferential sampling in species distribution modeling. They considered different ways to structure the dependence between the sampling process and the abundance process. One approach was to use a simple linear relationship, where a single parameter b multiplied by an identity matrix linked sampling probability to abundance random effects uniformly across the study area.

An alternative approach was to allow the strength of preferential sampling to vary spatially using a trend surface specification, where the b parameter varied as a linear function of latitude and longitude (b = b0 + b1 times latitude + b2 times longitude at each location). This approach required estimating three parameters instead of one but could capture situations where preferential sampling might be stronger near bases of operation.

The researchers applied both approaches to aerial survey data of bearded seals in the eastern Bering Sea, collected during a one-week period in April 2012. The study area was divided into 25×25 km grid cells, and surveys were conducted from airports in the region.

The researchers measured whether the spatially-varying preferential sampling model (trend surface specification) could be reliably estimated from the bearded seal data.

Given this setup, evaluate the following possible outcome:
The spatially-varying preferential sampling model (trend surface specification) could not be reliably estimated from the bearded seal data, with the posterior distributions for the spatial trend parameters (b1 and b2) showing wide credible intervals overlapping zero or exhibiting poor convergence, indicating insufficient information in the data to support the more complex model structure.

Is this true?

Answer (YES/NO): NO